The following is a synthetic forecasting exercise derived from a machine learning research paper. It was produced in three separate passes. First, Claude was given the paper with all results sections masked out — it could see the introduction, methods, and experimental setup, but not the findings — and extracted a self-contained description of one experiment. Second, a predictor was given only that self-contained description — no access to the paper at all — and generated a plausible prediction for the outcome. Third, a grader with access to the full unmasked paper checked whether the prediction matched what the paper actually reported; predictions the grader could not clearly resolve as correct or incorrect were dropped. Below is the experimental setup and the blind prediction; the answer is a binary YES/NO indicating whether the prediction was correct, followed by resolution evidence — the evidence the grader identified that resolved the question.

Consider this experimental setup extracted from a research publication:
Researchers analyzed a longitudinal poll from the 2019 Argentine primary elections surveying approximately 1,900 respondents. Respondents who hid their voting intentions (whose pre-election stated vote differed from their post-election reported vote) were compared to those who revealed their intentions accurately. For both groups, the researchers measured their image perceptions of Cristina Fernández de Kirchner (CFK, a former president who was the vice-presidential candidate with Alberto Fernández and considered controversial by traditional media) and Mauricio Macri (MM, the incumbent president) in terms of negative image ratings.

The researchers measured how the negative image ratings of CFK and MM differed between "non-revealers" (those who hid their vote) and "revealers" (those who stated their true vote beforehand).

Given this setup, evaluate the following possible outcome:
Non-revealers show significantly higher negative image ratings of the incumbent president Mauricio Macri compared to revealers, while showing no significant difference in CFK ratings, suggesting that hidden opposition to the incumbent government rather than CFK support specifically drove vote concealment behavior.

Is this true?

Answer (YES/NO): NO